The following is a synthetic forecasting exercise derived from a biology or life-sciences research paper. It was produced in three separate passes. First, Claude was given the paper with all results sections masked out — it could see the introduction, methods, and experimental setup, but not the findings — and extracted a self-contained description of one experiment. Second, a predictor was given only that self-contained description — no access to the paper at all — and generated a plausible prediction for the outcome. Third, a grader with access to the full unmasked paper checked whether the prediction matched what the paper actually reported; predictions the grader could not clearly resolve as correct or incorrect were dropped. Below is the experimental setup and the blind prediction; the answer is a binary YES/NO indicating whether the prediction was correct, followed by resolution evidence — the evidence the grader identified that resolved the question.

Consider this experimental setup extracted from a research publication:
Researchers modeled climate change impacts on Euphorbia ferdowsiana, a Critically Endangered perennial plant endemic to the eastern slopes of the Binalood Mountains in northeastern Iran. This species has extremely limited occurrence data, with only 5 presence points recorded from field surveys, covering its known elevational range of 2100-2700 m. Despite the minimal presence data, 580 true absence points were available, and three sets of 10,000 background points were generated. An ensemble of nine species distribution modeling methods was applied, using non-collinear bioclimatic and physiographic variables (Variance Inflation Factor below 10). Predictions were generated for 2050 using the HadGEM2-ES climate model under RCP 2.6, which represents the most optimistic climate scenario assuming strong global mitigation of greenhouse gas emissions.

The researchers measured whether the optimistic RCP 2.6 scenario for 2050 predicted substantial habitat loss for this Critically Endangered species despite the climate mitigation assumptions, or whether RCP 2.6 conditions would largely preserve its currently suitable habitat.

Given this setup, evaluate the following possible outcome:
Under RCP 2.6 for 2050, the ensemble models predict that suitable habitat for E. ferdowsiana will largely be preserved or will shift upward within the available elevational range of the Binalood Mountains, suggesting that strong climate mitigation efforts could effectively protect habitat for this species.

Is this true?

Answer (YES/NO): NO